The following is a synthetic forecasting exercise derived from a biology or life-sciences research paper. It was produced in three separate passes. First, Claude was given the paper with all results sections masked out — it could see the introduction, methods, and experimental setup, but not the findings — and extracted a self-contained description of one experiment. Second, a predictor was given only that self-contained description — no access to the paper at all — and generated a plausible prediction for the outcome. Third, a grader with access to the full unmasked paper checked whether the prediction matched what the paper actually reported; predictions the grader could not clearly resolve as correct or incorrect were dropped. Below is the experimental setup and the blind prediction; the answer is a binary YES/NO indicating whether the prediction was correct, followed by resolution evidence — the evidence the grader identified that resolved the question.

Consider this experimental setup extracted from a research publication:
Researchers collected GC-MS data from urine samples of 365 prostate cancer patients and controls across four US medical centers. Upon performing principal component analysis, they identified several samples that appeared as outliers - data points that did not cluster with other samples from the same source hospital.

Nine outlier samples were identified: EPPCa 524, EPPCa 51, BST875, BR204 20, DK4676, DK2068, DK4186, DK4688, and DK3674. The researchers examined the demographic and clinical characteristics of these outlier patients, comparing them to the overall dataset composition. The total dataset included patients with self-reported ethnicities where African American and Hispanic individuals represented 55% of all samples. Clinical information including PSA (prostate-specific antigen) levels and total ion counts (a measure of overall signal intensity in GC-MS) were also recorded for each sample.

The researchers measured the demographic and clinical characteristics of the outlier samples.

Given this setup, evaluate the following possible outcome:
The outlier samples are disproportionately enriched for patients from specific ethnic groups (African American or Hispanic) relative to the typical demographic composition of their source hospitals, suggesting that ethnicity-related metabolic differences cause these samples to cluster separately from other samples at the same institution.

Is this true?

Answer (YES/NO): NO